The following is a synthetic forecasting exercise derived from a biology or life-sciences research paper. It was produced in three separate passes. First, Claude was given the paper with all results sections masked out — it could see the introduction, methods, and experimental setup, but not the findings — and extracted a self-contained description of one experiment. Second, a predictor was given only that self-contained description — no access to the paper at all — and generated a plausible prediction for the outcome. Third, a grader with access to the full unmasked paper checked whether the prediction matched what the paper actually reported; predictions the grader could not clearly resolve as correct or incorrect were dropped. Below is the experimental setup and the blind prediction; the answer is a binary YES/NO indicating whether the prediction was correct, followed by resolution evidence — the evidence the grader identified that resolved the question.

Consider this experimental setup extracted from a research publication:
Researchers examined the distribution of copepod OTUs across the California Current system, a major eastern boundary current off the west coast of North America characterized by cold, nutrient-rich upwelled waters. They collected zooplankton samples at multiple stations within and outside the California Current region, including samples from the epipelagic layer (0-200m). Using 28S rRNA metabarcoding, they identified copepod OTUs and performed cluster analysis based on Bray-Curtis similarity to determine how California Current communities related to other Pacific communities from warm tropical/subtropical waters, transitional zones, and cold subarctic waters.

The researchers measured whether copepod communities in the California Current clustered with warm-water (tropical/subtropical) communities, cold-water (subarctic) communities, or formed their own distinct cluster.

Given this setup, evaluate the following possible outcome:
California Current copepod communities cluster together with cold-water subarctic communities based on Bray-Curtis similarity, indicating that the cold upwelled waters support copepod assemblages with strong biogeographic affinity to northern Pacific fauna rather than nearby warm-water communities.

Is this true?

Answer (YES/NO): NO